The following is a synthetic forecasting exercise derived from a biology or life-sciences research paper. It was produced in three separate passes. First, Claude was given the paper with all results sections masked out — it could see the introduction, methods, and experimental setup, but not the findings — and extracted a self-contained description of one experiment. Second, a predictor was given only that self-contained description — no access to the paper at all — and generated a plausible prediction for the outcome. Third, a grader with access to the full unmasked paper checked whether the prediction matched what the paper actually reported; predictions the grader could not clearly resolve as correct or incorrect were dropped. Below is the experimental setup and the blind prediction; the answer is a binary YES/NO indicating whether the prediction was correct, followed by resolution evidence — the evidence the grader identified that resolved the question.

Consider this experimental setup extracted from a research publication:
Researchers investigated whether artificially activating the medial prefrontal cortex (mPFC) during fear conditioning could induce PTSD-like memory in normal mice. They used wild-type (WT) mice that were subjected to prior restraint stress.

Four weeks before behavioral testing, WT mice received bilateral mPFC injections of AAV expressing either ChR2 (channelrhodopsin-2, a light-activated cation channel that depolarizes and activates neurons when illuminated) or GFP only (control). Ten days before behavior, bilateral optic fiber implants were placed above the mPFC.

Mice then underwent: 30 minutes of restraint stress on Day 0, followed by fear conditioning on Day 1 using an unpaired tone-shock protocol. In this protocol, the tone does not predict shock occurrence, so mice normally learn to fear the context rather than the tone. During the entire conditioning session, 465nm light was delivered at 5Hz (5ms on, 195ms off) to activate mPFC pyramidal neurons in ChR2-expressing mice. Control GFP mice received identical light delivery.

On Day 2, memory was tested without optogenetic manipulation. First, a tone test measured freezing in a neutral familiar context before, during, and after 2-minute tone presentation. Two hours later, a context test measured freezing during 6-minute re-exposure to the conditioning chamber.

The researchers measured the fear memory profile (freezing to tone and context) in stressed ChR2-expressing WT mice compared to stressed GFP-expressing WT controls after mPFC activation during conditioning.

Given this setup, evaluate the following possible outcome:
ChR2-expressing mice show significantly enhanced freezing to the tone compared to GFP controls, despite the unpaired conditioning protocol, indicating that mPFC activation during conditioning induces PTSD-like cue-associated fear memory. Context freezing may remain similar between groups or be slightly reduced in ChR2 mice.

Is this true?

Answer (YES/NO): YES